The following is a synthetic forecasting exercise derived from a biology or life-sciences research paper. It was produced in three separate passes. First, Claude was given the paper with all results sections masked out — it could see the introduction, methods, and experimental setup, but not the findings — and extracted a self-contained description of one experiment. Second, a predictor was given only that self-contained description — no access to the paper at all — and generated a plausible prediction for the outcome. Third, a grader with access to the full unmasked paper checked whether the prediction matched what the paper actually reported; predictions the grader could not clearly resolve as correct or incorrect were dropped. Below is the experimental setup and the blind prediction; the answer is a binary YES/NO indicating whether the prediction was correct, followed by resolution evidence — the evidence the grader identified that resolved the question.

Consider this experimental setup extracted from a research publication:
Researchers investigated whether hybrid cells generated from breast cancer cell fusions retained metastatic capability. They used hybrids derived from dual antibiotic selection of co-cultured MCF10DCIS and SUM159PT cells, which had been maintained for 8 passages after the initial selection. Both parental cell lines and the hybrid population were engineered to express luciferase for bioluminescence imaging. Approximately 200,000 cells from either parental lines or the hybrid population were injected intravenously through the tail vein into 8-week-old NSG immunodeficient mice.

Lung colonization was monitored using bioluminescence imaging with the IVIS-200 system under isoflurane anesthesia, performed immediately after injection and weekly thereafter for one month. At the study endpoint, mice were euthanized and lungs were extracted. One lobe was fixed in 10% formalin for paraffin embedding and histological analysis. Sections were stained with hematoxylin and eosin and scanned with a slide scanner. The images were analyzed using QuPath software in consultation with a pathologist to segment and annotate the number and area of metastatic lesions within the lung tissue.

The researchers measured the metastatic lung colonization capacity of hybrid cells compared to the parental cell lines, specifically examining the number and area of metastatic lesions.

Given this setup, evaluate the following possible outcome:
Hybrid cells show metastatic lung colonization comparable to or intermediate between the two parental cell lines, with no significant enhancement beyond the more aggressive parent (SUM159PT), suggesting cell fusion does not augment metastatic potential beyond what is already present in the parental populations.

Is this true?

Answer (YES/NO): NO